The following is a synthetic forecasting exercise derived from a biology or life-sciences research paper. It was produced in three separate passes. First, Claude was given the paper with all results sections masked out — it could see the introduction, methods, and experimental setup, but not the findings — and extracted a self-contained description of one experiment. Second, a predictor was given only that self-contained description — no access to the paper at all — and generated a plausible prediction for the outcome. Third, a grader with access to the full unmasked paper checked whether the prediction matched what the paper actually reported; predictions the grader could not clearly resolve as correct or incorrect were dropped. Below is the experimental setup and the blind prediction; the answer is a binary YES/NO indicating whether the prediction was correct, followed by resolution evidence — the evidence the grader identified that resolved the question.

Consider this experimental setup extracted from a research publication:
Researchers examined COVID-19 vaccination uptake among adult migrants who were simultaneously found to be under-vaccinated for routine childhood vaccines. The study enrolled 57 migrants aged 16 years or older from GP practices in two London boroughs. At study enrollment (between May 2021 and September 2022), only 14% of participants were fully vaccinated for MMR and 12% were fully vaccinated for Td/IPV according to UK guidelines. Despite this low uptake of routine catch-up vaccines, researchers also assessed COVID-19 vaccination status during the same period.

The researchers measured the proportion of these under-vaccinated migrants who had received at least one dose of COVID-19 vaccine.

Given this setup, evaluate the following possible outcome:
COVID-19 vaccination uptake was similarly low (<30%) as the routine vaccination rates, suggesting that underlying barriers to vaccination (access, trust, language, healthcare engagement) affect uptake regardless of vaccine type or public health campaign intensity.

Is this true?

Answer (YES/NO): NO